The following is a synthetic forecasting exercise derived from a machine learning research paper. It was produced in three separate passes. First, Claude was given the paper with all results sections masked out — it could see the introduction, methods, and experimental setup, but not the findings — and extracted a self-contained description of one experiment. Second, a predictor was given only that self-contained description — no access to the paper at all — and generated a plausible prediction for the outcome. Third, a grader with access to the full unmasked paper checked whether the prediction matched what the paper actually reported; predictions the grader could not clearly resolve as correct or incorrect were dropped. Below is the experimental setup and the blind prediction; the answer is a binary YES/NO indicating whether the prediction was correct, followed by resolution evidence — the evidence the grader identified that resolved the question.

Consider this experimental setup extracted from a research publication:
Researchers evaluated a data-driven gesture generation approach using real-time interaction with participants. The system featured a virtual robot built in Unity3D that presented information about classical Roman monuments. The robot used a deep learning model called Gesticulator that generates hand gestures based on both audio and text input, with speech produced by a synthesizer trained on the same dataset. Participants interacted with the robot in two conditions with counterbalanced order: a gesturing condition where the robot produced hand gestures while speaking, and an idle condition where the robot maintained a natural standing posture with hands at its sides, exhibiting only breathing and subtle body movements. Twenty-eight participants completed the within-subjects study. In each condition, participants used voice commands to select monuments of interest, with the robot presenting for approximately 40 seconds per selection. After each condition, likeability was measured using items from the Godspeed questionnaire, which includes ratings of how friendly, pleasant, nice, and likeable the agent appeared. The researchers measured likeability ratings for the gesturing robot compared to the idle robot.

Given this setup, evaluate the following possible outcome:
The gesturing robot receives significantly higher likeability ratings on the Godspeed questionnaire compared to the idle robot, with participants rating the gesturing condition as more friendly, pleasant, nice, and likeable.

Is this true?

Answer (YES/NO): NO